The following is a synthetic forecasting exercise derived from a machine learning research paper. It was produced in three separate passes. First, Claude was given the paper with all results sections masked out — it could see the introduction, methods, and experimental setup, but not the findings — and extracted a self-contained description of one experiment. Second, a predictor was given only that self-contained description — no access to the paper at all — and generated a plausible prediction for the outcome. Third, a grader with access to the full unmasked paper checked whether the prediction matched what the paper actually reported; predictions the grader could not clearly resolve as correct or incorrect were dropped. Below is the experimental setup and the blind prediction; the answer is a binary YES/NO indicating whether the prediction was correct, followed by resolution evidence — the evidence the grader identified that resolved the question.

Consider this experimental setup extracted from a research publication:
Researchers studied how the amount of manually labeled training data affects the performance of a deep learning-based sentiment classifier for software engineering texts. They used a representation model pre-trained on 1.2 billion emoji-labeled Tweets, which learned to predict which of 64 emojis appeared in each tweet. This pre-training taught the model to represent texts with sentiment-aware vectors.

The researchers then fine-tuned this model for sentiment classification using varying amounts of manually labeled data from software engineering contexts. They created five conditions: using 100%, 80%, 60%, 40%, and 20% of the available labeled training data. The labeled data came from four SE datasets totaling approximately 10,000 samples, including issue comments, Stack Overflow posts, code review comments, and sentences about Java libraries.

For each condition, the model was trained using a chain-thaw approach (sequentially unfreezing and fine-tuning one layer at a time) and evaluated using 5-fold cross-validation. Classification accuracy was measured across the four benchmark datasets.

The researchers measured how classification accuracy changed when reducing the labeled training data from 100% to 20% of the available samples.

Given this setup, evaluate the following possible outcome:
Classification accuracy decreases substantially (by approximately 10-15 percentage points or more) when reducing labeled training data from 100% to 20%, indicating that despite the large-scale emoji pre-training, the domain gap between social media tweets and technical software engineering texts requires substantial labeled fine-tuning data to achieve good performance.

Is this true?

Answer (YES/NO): NO